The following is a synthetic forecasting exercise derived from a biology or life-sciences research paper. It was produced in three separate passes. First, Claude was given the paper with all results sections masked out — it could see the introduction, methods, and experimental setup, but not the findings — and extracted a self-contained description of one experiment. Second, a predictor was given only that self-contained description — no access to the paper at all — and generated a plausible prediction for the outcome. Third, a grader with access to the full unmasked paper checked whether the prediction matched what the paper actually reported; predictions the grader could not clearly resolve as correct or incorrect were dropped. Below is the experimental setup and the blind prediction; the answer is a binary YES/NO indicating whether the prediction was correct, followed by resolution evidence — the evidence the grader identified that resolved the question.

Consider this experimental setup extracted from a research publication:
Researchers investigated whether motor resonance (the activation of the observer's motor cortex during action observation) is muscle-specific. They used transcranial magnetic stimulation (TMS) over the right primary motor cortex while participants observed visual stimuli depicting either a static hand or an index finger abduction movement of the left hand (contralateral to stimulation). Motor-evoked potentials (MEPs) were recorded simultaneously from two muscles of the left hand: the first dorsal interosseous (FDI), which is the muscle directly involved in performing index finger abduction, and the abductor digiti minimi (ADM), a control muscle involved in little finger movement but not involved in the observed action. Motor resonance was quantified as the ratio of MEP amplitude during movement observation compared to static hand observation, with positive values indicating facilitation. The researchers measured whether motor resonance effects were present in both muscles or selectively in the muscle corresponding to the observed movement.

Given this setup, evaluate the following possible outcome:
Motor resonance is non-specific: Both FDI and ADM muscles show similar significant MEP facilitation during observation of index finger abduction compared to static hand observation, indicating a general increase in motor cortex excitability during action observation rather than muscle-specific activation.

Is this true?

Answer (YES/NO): NO